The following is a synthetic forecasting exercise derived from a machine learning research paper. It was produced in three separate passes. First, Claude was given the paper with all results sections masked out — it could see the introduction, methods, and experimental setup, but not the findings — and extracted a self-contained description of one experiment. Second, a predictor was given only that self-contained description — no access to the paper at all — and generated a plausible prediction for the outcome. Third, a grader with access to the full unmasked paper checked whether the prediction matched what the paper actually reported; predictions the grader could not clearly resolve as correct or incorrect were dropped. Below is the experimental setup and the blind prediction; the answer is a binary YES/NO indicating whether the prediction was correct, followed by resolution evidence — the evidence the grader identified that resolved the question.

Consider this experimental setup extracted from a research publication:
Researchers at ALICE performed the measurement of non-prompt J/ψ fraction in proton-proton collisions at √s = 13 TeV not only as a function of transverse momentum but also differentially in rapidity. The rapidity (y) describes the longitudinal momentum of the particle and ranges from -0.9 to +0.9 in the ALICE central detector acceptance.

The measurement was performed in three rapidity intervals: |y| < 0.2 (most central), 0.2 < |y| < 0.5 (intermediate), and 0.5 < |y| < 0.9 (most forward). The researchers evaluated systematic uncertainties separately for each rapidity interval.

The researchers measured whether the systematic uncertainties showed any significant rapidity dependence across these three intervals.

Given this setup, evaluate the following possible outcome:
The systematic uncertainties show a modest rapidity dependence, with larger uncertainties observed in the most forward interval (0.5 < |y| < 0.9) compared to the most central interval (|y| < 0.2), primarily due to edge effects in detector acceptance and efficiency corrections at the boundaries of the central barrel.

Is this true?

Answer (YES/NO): NO